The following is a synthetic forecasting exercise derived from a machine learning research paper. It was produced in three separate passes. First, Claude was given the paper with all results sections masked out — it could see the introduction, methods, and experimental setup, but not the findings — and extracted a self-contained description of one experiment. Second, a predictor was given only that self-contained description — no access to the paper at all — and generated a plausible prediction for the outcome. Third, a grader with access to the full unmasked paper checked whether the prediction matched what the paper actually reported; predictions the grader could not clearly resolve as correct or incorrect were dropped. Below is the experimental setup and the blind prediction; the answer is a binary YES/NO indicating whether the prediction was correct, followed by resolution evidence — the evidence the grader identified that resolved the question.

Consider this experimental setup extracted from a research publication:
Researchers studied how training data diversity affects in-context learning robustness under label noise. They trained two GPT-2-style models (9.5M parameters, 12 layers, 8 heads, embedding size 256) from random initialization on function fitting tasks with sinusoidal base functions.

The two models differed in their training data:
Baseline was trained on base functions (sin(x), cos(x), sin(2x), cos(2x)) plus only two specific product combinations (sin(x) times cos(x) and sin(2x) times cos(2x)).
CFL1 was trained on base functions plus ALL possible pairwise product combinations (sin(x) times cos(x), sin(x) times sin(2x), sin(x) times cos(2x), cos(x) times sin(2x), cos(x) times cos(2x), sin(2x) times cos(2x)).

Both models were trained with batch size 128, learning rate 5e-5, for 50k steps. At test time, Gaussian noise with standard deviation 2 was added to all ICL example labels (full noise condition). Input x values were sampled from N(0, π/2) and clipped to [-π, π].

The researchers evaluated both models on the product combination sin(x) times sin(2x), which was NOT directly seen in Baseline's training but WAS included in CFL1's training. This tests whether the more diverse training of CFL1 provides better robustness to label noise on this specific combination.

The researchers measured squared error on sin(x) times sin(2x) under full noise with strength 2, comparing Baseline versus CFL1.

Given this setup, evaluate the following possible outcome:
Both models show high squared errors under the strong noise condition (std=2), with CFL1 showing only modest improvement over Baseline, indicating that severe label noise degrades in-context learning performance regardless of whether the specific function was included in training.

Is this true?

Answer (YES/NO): YES